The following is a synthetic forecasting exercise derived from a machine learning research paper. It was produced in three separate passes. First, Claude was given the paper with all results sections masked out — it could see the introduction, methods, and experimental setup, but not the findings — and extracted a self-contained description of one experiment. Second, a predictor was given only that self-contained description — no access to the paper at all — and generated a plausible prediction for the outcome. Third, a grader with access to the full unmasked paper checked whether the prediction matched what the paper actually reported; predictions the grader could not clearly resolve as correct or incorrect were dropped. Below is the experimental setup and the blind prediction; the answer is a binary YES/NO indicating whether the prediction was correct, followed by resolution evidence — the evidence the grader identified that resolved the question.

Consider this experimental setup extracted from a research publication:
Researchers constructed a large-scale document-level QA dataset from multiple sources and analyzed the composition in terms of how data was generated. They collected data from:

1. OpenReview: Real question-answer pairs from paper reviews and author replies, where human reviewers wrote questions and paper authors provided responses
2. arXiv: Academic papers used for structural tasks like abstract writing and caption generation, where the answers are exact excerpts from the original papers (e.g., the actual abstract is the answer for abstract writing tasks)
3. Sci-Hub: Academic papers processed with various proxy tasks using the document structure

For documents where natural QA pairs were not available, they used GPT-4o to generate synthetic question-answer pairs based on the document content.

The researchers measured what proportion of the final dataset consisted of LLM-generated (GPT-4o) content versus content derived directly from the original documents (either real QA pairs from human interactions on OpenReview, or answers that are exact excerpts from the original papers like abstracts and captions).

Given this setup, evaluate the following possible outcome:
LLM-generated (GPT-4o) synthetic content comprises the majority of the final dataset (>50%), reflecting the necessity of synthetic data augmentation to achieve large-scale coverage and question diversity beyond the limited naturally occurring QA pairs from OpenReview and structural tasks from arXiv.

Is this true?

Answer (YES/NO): NO